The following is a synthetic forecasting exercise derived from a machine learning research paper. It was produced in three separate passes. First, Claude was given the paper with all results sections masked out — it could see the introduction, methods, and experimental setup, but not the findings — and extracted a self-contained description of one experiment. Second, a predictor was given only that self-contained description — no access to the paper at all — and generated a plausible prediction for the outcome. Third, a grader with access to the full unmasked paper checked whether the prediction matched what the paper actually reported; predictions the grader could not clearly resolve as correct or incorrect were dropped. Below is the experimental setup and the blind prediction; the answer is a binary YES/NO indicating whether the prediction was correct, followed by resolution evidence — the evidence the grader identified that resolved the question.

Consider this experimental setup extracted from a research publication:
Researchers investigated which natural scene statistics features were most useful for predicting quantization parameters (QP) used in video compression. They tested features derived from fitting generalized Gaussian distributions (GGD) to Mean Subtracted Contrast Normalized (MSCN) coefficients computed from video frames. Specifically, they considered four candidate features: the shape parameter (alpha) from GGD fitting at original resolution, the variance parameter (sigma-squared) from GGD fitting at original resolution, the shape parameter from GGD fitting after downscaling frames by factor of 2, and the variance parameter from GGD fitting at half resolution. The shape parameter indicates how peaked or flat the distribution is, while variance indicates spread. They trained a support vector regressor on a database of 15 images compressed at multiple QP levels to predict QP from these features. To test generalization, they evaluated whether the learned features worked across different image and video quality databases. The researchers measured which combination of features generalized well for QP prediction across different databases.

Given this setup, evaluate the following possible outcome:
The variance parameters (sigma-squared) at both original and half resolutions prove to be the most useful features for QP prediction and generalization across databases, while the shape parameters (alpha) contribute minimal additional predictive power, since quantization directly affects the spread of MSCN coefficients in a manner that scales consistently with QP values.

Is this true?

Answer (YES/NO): NO